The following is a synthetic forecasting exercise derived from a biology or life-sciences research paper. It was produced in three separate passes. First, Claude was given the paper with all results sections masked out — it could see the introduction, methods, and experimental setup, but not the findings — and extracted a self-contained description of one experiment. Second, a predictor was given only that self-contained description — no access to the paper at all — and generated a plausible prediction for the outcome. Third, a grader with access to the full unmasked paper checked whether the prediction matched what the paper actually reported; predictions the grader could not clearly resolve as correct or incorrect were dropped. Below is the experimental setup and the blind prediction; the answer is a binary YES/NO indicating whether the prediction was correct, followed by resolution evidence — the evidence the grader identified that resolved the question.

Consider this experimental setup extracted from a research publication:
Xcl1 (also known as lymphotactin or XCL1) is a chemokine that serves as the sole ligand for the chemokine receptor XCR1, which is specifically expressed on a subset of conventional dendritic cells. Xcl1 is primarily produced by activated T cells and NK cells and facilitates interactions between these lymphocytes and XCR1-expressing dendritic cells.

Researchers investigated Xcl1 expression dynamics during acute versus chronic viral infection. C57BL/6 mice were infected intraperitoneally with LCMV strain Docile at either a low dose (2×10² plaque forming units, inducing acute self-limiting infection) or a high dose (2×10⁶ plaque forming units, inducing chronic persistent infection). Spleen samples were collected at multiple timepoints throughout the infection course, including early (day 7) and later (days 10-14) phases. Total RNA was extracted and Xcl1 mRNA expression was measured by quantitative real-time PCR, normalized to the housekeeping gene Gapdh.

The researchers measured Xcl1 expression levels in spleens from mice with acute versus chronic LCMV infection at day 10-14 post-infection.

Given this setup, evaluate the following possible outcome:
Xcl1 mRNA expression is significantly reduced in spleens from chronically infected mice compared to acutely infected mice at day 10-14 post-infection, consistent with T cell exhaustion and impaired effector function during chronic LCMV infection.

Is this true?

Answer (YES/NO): NO